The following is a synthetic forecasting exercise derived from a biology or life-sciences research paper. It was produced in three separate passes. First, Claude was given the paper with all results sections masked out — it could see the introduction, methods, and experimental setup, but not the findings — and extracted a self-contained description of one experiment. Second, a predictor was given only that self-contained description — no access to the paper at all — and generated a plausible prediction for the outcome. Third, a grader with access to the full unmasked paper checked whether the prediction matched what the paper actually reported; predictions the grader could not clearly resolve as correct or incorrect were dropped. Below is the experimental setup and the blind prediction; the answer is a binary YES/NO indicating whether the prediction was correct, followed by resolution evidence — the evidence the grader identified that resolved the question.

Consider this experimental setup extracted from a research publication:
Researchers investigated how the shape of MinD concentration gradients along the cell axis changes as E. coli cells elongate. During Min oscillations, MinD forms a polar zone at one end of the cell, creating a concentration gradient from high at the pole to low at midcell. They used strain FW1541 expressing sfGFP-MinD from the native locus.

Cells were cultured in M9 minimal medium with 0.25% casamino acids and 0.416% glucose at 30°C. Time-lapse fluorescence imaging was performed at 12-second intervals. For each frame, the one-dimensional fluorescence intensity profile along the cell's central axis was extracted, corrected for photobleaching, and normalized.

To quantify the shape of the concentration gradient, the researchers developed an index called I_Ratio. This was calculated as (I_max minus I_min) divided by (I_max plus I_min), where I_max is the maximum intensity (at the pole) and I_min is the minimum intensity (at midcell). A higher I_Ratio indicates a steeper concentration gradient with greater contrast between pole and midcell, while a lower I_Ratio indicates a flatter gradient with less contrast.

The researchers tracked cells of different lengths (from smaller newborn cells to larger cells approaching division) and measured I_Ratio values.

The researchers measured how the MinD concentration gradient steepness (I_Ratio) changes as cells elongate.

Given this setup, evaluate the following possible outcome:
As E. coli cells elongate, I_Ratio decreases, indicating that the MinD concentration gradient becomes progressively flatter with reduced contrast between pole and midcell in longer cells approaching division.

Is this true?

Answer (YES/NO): NO